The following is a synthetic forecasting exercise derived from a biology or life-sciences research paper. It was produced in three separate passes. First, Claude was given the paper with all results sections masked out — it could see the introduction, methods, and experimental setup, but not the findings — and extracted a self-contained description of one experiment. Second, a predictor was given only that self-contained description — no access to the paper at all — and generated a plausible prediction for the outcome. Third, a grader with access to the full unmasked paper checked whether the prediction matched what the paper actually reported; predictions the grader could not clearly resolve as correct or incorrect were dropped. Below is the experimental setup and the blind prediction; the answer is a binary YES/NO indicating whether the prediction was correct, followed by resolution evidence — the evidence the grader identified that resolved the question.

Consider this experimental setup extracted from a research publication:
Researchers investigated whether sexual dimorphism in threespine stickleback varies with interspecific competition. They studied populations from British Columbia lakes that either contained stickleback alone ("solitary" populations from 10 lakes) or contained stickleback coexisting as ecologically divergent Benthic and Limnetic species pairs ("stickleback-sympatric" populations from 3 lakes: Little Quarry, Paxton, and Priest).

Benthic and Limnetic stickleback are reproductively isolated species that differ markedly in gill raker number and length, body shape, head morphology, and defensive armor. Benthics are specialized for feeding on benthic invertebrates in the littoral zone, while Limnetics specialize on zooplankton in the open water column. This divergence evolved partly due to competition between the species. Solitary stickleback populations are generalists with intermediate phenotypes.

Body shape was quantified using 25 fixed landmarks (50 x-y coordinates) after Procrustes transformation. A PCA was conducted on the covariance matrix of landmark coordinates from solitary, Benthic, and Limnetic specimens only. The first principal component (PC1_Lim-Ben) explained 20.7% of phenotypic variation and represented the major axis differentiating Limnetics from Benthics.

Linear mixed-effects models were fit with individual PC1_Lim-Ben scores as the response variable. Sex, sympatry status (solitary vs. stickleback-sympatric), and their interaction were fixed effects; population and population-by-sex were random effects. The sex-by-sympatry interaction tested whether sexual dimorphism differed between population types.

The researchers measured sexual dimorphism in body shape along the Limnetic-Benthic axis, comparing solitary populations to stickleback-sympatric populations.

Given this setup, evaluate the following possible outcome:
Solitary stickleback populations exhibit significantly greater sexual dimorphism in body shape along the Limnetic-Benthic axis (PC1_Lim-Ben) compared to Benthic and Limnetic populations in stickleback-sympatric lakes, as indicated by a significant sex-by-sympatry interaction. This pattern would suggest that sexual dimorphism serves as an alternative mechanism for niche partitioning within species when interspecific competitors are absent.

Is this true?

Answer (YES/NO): NO